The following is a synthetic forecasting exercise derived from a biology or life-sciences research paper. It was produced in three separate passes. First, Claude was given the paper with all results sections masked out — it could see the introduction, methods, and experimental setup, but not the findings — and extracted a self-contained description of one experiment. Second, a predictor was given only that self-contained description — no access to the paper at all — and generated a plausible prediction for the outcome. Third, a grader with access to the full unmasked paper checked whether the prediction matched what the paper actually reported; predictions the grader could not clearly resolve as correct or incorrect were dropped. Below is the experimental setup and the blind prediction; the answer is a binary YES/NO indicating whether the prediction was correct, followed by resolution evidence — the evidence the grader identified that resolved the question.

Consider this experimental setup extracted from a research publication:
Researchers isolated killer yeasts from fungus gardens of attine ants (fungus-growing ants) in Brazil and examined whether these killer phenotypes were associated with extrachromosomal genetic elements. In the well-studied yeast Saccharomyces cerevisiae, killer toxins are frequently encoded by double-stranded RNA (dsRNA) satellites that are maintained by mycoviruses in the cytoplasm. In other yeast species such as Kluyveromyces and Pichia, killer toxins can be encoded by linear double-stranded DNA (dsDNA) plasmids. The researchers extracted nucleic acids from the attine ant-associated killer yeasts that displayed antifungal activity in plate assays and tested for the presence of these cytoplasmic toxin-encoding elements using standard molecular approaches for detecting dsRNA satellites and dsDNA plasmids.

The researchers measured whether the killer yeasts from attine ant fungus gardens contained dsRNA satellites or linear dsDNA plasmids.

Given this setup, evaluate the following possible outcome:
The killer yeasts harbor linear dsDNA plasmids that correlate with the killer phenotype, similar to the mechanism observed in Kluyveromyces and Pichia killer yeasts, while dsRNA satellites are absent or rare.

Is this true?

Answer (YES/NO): NO